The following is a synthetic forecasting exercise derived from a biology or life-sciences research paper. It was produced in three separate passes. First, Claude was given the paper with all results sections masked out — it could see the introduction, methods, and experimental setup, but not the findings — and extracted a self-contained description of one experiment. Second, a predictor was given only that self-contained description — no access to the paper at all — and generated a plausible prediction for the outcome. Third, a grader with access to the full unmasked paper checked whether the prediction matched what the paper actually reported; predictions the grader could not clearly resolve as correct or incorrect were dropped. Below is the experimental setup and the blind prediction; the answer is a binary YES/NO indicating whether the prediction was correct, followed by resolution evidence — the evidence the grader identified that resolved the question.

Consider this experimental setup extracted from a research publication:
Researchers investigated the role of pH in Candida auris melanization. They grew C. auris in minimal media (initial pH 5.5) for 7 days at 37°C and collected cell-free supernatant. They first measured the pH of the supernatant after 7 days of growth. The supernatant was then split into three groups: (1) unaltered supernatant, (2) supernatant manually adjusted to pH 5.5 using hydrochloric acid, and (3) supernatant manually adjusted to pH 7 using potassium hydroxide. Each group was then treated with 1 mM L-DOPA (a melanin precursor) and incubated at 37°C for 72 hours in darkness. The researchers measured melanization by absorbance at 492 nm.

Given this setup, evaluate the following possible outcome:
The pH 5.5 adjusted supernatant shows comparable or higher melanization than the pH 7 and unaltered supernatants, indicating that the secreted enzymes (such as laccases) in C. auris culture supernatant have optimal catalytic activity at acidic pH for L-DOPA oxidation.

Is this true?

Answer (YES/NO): NO